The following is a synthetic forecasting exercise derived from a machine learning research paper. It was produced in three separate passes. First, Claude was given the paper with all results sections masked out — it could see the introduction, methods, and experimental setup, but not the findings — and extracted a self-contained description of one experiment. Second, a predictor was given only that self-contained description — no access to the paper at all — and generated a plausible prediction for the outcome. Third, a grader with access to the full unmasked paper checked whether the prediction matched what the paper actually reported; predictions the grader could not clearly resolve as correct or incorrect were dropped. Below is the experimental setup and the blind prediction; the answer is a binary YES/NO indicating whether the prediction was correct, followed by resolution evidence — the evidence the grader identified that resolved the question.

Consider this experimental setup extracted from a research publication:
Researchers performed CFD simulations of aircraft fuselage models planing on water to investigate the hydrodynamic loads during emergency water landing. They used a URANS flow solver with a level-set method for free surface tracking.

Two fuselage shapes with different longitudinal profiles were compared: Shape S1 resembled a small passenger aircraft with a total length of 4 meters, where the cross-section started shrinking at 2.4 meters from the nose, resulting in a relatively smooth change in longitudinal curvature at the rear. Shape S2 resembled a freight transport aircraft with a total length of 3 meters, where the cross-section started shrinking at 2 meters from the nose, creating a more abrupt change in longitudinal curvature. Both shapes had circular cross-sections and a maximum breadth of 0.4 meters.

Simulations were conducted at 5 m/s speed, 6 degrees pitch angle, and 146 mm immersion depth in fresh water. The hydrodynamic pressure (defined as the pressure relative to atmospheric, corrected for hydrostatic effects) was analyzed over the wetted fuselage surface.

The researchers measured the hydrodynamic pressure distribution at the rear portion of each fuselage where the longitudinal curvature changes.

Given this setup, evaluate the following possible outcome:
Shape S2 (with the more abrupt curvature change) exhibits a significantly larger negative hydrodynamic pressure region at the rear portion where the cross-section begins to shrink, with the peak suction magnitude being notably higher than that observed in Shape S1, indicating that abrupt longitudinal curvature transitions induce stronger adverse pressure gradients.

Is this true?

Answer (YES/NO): YES